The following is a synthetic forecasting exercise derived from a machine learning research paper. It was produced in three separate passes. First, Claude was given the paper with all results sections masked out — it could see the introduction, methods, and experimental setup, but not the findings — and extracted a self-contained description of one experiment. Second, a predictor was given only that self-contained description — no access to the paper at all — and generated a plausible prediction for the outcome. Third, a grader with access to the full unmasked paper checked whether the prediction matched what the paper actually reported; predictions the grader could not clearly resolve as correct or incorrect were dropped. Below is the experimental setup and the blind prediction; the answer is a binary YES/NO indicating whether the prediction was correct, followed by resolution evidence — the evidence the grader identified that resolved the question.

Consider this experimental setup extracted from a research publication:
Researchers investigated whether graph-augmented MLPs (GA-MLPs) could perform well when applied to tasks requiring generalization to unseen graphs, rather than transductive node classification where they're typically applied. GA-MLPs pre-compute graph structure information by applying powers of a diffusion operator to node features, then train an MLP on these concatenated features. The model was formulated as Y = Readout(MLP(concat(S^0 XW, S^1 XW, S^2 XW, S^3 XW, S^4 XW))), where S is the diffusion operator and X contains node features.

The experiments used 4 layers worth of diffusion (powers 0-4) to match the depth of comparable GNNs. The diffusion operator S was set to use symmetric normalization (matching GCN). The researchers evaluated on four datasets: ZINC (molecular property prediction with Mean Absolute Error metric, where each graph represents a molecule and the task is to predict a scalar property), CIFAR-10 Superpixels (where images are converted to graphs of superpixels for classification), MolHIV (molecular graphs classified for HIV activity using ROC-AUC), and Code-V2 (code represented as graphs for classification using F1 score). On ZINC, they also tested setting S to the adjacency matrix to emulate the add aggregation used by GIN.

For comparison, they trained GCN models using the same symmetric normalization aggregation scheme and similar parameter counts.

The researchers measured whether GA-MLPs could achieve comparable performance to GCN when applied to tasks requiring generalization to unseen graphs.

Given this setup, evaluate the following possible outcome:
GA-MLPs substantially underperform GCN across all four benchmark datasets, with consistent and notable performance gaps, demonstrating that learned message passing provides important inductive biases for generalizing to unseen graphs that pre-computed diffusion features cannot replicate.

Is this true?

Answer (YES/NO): NO